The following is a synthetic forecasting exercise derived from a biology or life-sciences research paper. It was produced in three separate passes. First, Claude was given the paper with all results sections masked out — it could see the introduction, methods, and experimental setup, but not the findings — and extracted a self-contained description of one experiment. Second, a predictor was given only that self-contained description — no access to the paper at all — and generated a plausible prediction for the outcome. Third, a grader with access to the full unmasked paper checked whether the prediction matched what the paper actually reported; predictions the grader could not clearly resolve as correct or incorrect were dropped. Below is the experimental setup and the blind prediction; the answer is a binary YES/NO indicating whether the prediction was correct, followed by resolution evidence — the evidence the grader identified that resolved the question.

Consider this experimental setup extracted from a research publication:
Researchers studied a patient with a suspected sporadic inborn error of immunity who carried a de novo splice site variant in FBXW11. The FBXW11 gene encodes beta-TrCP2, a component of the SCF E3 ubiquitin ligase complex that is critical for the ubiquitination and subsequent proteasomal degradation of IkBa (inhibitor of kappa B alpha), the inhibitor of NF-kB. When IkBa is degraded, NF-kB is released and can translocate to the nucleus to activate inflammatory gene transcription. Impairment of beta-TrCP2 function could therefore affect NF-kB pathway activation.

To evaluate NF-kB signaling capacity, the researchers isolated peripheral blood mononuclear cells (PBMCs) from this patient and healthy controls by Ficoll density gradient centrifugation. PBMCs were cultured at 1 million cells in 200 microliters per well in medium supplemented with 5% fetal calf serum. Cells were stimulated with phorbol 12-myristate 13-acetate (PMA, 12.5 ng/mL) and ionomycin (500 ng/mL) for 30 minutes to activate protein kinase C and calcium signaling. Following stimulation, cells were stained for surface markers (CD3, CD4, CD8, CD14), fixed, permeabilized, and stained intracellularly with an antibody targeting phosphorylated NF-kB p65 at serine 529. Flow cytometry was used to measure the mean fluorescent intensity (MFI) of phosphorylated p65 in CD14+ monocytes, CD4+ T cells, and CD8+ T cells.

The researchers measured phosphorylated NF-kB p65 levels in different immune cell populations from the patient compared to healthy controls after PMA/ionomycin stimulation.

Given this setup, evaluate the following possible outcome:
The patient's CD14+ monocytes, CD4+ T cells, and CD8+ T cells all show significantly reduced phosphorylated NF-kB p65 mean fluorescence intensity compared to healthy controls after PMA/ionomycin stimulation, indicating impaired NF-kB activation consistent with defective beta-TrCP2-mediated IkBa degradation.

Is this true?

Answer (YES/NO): NO